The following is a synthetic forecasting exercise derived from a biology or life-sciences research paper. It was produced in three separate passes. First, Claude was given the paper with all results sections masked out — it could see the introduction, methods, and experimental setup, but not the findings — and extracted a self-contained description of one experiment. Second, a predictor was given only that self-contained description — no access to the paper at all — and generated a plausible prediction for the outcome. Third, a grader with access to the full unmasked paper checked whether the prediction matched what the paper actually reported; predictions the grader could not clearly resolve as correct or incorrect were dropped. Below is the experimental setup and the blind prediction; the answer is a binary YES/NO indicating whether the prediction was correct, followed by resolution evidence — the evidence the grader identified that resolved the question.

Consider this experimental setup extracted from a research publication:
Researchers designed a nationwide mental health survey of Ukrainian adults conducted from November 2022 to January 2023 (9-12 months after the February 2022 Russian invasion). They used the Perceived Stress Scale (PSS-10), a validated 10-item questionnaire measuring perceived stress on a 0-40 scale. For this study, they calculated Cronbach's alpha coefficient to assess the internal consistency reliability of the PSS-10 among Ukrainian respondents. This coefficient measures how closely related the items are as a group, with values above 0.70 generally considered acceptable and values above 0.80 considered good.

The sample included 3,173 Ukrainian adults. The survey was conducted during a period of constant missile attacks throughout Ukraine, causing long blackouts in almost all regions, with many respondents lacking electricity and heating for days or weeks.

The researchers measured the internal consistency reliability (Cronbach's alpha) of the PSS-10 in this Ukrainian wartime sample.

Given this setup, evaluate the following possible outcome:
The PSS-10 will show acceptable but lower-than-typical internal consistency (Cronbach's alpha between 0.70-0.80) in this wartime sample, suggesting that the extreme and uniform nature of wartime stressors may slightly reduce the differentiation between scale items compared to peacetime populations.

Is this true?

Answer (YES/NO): NO